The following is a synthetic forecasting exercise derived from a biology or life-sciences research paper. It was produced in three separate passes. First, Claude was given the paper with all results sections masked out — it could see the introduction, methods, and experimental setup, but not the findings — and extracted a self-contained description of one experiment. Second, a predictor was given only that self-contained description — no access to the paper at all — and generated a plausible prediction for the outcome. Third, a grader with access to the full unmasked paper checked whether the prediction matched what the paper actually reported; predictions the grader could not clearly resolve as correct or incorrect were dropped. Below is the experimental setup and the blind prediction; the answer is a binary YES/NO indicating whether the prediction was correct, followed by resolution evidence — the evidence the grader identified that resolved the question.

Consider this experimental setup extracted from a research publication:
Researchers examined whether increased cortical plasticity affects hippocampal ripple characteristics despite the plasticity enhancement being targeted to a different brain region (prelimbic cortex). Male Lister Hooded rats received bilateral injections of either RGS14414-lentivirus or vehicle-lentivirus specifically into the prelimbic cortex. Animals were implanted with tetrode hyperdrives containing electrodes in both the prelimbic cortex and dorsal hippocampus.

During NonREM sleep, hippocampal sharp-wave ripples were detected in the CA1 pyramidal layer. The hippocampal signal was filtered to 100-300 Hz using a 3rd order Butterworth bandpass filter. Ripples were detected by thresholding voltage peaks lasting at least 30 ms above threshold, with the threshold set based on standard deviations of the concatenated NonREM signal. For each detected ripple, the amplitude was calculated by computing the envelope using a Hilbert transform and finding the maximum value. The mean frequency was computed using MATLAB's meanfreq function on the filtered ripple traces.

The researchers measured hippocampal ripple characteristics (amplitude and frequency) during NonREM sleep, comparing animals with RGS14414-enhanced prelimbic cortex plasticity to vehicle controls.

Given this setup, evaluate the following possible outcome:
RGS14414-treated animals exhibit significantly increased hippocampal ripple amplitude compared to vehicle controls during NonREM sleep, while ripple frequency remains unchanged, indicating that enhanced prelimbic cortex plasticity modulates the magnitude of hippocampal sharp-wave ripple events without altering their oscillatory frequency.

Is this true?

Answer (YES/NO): NO